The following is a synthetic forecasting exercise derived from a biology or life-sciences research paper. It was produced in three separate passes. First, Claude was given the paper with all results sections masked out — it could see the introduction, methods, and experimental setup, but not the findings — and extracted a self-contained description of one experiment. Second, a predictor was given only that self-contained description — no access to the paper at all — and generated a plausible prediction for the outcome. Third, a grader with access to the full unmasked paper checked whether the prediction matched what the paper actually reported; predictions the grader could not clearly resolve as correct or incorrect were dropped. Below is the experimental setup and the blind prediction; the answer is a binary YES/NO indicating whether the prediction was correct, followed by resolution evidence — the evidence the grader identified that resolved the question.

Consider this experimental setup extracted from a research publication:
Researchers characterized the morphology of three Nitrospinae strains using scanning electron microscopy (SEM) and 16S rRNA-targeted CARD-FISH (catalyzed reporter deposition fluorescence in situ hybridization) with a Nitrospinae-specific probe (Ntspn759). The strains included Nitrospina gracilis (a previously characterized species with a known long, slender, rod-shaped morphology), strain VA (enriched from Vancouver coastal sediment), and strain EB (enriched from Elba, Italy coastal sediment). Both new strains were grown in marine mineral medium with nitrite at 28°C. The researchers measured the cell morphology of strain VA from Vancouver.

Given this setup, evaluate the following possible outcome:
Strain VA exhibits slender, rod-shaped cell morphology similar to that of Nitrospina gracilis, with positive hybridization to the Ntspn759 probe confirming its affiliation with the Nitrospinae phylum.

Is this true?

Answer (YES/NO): NO